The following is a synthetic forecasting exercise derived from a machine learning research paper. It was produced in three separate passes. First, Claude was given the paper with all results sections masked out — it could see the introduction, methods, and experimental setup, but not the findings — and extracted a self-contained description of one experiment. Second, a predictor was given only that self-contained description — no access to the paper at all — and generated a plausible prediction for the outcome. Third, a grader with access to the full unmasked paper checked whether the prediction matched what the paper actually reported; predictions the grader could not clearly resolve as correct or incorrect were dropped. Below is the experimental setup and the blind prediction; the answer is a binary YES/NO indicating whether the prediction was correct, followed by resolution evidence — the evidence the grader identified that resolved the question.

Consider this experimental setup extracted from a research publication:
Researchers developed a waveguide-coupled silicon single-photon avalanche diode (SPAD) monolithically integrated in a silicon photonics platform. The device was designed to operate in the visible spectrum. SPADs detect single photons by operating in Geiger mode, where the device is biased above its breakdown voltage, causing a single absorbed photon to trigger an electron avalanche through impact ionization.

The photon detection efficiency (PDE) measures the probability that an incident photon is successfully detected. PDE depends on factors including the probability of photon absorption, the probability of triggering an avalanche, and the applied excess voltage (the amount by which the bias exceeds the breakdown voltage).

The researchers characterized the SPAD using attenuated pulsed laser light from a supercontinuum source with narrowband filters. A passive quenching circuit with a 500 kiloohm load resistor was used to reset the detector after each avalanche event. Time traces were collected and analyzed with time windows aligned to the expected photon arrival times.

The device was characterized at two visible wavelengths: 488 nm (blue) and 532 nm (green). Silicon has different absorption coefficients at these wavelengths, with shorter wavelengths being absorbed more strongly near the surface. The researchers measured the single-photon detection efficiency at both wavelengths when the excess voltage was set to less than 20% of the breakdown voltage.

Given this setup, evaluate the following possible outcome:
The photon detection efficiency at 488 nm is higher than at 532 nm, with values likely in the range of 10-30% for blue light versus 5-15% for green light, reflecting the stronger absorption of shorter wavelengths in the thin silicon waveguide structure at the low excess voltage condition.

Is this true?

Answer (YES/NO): NO